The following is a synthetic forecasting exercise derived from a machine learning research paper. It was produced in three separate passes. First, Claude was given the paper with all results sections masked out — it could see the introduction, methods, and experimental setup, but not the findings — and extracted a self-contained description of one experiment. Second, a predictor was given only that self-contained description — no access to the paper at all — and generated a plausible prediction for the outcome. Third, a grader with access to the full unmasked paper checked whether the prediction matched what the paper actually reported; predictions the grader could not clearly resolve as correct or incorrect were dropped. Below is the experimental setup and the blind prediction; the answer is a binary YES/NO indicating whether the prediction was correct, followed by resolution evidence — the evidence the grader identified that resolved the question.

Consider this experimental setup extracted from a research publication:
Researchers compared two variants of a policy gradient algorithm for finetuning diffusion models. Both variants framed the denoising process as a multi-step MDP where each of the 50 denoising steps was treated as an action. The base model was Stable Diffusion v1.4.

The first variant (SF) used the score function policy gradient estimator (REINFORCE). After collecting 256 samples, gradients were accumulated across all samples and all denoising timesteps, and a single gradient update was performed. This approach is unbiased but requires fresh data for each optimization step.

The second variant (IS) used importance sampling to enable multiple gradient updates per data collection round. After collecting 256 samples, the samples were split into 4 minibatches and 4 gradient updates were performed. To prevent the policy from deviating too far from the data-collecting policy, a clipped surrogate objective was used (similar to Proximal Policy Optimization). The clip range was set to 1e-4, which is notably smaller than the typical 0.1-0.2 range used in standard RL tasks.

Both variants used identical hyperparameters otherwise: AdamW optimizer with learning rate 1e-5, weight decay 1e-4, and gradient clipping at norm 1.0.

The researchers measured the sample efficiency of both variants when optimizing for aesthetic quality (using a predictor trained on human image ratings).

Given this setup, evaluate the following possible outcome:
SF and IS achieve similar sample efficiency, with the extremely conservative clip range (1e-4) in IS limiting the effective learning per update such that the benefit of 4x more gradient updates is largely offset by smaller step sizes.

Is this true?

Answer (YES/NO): NO